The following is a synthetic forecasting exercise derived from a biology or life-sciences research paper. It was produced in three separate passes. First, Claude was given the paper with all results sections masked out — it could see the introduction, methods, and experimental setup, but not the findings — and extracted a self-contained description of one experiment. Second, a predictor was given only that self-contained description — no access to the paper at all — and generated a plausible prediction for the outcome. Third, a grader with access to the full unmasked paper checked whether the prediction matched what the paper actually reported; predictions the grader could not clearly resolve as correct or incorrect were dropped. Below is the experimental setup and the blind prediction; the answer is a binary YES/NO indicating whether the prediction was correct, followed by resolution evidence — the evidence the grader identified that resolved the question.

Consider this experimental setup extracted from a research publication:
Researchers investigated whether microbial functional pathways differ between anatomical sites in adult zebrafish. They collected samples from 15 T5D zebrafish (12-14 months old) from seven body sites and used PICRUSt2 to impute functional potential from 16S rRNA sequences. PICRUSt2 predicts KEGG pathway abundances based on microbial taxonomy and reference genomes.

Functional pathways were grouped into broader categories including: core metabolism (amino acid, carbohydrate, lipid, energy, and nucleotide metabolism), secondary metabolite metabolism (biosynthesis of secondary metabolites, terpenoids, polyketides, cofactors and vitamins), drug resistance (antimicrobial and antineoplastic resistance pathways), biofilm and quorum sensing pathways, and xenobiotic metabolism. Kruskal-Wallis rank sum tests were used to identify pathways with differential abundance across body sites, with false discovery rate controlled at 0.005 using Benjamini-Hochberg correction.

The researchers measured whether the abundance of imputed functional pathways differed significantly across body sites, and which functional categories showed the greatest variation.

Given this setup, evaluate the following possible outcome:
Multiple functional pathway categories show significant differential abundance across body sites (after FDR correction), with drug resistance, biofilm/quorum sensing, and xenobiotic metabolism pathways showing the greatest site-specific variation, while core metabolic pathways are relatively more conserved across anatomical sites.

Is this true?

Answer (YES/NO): NO